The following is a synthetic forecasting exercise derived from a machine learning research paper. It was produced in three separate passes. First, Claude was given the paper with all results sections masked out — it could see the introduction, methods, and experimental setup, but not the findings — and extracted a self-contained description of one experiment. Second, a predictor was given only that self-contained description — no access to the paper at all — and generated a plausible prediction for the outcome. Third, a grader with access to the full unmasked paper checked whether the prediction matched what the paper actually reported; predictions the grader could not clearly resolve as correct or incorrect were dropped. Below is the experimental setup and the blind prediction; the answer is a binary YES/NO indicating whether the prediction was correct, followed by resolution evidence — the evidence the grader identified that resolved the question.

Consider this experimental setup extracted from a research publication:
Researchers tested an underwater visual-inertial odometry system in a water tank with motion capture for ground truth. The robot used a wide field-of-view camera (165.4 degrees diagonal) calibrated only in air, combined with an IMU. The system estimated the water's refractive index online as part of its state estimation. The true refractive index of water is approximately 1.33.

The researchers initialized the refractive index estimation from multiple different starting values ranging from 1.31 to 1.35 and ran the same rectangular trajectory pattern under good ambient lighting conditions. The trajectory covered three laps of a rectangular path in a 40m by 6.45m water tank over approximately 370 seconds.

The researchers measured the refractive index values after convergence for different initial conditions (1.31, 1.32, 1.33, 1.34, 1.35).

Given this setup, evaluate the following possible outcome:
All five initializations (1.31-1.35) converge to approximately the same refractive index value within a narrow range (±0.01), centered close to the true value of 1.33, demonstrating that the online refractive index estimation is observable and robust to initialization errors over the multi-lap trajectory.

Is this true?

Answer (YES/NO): YES